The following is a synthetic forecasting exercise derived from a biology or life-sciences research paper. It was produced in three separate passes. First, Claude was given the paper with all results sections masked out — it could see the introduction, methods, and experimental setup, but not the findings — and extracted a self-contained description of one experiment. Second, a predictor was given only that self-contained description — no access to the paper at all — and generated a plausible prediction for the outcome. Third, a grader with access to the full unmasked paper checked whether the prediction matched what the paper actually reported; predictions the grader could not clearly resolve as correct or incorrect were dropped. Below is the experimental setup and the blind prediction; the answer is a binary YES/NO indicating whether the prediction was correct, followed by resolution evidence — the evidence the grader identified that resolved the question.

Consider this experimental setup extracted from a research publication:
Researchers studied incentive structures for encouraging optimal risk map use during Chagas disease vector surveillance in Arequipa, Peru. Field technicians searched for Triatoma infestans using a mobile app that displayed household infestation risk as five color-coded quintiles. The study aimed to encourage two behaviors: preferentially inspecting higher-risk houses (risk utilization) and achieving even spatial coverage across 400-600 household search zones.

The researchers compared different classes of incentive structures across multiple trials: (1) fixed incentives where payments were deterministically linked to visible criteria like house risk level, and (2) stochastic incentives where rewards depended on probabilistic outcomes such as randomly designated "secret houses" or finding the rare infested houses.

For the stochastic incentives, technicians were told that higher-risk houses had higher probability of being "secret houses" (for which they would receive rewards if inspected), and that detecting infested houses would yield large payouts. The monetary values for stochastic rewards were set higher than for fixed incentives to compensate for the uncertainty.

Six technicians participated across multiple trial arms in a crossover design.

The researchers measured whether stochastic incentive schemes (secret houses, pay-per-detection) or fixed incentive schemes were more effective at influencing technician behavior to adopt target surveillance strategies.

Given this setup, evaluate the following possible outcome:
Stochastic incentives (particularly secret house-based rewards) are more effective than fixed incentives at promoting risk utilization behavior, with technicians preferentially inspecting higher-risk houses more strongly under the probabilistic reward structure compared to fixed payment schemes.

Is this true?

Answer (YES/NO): NO